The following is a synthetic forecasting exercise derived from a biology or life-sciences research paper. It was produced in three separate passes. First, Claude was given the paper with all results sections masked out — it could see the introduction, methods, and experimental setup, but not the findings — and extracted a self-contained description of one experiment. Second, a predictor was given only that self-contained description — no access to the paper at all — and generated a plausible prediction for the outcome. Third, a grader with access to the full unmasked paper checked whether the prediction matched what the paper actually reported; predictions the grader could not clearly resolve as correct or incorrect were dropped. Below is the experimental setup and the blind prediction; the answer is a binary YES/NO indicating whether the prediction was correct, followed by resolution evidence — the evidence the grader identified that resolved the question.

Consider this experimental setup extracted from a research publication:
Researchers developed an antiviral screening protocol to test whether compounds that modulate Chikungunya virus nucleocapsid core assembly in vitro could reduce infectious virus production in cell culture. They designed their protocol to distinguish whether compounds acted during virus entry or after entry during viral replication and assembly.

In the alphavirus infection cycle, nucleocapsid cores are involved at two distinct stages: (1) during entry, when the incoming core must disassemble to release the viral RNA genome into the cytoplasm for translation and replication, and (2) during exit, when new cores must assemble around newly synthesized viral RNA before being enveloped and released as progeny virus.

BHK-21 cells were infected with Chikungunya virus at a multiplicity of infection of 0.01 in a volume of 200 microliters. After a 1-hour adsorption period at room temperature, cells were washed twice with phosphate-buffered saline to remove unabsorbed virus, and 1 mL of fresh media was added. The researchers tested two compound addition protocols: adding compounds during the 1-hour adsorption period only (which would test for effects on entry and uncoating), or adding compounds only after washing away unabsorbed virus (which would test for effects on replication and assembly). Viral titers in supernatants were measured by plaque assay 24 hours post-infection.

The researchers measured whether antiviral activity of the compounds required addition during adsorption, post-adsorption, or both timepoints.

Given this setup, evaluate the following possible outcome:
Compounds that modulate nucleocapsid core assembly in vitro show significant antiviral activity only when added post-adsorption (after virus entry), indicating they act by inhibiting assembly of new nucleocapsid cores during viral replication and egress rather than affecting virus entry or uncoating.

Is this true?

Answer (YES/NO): NO